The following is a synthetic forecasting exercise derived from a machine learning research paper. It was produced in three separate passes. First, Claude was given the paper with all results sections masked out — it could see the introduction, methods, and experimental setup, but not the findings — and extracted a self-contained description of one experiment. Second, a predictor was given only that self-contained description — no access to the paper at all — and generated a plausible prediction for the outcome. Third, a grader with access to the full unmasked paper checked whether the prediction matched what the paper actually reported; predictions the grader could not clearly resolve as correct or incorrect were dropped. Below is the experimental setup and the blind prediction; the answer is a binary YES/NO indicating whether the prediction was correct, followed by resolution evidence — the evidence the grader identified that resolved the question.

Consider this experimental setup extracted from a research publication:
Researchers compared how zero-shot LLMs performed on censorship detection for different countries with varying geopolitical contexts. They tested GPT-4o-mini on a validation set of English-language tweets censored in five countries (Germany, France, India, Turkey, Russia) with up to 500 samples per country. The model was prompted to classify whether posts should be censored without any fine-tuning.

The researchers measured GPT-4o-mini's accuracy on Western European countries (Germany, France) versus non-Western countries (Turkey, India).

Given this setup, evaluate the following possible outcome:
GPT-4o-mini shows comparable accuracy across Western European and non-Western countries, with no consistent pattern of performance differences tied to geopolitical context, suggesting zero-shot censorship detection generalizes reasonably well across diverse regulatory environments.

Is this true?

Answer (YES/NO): NO